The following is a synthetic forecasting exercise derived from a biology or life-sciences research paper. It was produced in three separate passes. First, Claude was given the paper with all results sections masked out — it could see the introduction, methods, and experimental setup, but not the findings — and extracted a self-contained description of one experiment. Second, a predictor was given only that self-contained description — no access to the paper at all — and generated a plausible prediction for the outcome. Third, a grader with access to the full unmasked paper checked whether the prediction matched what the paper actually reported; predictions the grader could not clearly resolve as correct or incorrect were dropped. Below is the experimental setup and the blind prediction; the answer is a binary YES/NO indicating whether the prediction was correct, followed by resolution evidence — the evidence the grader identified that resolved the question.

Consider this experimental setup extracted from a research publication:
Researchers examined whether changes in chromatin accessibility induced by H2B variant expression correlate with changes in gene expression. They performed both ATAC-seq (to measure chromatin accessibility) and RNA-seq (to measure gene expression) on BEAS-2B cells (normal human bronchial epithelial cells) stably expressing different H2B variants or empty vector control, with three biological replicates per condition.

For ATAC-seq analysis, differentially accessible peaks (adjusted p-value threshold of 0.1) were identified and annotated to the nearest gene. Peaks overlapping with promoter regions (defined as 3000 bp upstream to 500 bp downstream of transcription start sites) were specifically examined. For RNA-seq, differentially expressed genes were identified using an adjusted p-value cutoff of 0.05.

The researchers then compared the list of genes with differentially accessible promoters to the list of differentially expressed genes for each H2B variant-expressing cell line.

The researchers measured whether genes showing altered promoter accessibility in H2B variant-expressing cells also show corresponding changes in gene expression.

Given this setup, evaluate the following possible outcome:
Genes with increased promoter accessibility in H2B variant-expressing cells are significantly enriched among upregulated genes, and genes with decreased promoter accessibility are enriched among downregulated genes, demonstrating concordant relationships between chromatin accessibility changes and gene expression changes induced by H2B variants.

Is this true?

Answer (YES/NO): NO